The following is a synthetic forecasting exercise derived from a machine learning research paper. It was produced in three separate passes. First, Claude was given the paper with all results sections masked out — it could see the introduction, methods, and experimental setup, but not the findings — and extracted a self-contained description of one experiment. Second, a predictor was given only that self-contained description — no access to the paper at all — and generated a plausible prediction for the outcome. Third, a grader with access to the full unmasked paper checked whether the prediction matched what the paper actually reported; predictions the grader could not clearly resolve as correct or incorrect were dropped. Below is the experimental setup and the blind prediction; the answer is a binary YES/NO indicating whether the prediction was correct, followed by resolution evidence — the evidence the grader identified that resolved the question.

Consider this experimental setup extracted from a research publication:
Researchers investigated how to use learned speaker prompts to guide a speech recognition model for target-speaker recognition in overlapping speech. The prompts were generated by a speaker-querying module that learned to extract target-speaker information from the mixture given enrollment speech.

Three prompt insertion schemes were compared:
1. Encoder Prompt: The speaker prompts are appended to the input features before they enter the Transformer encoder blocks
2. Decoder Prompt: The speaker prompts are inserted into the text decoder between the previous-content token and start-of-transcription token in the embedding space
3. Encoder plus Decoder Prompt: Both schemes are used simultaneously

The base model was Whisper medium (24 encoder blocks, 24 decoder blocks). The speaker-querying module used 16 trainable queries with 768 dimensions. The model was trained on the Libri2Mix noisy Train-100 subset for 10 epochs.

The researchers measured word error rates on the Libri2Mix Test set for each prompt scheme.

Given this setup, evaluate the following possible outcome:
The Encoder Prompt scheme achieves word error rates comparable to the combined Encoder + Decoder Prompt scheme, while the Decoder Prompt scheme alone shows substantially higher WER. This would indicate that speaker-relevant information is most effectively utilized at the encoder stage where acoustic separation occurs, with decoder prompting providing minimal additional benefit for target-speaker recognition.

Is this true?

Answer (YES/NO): NO